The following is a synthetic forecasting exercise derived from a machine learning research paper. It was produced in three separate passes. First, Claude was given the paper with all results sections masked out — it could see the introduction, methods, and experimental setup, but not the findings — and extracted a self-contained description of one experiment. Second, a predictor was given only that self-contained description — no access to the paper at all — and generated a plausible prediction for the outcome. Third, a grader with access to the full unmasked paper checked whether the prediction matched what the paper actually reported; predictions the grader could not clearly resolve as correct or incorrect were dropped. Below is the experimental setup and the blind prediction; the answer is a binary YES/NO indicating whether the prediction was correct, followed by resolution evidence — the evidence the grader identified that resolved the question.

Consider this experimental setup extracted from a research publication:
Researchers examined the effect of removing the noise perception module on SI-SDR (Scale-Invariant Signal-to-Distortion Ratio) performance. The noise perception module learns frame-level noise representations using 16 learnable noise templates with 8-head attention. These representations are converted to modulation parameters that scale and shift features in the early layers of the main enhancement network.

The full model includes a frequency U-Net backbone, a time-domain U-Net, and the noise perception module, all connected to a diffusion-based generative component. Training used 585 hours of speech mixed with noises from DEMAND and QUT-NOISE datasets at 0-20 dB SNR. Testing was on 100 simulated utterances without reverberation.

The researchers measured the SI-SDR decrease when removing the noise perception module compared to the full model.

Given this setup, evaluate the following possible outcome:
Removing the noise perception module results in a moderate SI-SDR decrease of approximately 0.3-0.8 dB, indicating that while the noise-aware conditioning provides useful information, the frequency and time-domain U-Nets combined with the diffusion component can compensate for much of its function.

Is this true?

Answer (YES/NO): NO